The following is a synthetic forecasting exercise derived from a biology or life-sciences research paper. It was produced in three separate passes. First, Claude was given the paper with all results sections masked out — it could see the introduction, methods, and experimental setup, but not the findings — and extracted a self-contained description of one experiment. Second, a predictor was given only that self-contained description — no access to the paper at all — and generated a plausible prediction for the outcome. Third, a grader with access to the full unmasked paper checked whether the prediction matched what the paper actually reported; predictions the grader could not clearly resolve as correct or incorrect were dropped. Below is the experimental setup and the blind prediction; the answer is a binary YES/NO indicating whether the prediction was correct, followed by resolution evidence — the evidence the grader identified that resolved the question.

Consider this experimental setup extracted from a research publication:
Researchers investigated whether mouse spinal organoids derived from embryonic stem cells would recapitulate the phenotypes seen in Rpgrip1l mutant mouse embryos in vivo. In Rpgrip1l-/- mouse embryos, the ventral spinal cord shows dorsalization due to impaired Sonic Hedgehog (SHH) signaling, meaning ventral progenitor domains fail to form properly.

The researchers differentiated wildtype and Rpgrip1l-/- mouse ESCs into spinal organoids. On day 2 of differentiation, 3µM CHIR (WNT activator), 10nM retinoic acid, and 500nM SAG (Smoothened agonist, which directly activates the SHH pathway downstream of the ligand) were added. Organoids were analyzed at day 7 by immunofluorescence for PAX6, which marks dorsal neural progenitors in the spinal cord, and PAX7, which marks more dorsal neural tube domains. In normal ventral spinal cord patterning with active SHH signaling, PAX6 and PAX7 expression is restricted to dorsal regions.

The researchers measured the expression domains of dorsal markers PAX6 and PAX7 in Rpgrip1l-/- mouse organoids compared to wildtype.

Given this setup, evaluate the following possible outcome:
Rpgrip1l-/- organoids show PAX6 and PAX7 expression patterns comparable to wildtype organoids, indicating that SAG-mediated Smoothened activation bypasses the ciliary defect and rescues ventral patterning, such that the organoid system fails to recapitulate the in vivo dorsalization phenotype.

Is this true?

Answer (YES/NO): NO